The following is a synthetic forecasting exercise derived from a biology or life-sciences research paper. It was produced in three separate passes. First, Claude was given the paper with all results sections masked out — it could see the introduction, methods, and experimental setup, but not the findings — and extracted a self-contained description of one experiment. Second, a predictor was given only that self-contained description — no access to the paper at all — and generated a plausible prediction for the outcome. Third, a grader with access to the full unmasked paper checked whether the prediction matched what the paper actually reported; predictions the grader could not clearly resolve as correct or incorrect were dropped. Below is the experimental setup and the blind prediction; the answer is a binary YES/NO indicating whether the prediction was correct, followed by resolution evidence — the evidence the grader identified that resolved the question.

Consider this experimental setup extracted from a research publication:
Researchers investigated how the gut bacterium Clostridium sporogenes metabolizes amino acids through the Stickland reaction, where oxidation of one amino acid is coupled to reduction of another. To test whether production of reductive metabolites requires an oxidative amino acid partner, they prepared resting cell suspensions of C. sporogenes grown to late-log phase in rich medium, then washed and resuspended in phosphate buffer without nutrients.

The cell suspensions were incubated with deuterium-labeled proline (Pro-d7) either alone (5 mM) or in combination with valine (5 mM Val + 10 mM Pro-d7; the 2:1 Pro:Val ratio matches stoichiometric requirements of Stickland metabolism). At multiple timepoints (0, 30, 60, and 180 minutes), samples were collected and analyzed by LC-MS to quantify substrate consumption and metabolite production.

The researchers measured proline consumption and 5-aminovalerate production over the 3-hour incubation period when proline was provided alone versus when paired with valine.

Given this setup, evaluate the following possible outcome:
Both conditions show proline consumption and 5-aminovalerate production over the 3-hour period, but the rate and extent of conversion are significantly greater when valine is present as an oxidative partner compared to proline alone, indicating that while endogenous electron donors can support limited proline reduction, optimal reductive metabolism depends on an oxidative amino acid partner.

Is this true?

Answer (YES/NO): YES